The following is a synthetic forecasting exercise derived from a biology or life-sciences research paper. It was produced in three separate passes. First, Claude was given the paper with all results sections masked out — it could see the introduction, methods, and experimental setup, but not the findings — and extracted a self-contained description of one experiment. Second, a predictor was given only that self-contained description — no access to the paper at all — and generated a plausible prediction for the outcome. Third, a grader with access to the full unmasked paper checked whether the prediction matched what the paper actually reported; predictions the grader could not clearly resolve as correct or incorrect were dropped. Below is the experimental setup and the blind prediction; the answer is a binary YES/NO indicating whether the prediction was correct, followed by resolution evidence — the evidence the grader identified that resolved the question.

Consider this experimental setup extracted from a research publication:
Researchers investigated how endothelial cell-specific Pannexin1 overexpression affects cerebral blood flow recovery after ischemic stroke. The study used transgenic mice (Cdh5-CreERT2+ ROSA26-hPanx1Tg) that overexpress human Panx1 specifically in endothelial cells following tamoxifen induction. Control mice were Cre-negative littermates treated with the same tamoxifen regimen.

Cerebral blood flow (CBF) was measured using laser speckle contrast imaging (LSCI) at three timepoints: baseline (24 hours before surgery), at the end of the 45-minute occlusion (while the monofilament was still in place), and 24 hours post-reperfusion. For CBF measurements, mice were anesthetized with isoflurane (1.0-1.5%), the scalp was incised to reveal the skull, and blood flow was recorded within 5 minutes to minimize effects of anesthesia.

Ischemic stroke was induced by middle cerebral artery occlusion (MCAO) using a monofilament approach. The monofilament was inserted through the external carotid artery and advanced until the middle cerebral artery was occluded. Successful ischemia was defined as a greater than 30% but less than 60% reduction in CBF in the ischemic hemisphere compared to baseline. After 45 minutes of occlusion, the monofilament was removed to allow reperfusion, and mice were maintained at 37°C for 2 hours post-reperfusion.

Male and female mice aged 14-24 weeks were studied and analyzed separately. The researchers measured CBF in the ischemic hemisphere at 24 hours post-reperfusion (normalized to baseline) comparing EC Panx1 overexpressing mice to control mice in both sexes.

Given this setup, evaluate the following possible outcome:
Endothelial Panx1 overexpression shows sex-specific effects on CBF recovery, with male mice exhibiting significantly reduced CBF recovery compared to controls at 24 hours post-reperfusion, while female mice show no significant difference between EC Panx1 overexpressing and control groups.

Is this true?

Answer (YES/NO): NO